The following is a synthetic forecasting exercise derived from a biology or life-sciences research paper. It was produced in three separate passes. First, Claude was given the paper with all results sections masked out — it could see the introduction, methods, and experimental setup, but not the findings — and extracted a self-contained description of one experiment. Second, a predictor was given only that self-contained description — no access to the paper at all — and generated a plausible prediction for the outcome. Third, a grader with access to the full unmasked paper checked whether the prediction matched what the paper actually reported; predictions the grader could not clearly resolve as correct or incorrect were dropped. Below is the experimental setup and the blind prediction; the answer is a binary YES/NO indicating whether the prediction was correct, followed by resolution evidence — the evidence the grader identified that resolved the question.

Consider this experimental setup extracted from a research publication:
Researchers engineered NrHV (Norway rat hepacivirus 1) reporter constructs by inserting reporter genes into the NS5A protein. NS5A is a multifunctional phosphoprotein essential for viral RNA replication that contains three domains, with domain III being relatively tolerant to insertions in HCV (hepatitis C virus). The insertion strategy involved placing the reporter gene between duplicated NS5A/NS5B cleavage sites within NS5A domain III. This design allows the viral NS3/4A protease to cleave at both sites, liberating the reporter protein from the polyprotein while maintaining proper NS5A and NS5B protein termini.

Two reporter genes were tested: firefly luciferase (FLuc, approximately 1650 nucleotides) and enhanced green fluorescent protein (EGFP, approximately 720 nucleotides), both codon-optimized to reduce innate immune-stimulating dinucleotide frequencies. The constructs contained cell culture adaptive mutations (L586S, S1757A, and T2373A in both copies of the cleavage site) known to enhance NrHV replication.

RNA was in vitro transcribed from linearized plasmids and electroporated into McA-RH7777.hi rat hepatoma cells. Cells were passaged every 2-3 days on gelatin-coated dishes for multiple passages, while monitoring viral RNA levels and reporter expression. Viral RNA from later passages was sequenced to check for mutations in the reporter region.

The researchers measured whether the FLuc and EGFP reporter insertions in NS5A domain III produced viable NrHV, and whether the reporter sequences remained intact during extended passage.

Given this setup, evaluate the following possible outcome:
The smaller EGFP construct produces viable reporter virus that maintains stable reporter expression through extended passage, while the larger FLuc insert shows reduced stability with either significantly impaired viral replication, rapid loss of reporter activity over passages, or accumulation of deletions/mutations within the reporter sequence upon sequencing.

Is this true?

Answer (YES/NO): NO